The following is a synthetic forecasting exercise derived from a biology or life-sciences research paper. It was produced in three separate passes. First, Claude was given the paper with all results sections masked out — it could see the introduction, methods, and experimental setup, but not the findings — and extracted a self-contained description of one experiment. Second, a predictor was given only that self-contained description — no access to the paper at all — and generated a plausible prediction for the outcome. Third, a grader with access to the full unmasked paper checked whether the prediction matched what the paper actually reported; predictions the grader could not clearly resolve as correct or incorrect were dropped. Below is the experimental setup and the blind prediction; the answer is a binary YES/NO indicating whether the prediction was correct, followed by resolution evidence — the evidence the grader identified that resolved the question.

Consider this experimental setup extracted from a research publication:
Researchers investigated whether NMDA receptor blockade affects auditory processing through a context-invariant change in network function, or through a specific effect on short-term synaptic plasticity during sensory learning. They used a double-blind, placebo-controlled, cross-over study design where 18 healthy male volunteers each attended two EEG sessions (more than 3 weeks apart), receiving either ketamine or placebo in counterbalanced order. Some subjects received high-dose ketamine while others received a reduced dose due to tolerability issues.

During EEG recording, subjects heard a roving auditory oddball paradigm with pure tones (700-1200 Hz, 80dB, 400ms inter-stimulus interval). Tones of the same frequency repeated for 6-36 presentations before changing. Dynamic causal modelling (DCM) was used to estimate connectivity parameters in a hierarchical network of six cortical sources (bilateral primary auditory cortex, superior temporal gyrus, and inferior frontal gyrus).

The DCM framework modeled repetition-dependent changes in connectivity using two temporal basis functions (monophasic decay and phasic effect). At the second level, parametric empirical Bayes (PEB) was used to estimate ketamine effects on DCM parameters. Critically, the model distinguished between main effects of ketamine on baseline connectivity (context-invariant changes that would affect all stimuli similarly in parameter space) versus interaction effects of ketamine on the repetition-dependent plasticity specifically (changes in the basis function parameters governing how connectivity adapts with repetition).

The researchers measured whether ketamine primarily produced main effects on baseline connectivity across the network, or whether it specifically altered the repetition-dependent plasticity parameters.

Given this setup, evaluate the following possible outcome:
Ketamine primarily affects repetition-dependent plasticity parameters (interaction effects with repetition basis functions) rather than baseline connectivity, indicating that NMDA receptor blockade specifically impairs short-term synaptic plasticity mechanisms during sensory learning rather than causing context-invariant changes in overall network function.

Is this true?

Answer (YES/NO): NO